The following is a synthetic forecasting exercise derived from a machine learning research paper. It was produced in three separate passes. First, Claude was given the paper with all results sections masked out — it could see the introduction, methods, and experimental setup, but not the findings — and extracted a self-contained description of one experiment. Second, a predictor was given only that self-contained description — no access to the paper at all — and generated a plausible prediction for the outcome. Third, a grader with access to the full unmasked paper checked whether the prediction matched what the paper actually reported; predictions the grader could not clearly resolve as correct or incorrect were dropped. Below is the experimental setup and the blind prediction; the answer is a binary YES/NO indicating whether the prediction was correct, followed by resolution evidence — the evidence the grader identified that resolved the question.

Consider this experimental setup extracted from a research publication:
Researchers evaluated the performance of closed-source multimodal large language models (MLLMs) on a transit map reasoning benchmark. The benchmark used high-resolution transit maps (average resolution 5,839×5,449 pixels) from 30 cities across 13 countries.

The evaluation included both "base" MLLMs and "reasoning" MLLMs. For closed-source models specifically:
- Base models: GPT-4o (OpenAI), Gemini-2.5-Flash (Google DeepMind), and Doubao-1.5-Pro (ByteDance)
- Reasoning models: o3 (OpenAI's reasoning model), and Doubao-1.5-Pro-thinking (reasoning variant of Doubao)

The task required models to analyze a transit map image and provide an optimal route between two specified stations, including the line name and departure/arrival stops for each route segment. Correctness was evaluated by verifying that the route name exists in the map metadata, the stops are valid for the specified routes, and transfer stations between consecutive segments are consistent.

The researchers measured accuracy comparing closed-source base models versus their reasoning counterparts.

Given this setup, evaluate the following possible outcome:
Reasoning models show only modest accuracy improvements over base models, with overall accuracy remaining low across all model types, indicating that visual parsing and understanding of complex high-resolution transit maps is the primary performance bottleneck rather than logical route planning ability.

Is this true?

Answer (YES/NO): NO